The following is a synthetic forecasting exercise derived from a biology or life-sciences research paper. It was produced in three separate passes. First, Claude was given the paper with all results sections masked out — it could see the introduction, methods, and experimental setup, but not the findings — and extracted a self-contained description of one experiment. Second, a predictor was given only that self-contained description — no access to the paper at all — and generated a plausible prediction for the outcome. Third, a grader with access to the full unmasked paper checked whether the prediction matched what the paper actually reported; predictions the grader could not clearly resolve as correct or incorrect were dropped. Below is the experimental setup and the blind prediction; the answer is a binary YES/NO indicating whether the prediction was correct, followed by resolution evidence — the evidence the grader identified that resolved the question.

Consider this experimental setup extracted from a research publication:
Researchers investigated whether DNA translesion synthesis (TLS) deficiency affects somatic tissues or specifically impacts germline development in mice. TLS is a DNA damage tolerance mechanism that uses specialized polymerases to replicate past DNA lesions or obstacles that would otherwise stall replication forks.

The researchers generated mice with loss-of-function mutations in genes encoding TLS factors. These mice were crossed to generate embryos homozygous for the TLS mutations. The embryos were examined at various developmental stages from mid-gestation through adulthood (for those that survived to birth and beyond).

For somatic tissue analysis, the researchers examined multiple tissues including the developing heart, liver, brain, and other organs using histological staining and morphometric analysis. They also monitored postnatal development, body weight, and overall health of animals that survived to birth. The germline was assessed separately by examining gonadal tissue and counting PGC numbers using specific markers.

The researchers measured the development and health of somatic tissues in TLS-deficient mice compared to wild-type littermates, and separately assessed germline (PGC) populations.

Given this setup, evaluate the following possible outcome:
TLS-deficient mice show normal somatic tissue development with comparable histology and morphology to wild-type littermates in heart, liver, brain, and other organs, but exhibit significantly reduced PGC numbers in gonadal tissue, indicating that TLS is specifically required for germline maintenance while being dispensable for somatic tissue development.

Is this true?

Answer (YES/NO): YES